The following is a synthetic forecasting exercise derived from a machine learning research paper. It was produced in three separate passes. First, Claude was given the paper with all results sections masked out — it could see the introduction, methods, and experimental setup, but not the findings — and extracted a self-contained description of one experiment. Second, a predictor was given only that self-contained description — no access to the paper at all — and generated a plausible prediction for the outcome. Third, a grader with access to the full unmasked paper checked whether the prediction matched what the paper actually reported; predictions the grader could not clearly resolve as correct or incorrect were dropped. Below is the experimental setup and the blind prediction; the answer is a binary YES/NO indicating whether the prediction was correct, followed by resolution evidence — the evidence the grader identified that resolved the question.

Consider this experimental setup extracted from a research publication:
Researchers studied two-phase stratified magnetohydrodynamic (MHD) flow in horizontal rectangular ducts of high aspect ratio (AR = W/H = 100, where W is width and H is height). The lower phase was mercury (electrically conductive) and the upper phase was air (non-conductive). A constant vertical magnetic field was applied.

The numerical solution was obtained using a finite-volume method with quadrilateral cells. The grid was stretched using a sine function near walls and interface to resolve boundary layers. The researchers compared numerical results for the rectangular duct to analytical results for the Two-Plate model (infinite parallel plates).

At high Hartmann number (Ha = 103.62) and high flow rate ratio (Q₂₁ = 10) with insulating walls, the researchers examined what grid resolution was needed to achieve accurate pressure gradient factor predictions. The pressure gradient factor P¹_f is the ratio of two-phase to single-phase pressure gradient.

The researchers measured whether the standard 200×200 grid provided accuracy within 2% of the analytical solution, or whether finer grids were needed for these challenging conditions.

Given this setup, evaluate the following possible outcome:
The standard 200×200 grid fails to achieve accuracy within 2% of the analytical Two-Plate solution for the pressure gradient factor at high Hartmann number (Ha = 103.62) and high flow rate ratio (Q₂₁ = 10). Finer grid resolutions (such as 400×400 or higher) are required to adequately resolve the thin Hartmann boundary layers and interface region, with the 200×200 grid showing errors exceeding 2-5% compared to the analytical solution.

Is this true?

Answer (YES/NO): NO